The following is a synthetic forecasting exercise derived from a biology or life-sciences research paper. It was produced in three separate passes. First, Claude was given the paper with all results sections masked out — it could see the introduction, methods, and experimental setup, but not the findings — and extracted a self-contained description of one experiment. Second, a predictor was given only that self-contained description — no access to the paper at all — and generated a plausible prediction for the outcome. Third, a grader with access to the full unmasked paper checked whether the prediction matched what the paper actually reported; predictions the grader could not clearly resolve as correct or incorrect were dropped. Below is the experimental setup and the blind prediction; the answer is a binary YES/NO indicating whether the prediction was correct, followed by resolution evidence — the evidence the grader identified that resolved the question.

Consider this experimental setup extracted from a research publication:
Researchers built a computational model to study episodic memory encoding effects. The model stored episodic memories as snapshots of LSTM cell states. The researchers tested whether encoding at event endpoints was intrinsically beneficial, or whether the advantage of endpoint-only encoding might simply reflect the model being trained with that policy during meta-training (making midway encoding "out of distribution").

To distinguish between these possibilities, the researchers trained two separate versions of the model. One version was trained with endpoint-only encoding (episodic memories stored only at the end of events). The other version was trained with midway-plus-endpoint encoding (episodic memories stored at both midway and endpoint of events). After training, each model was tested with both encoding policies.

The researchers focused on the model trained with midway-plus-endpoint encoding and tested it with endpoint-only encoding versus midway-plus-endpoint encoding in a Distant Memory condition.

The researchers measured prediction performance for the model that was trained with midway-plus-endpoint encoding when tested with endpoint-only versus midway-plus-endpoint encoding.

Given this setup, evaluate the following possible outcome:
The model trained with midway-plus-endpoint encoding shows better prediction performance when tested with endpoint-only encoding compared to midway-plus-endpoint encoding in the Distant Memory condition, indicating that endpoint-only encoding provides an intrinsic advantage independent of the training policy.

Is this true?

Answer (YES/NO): YES